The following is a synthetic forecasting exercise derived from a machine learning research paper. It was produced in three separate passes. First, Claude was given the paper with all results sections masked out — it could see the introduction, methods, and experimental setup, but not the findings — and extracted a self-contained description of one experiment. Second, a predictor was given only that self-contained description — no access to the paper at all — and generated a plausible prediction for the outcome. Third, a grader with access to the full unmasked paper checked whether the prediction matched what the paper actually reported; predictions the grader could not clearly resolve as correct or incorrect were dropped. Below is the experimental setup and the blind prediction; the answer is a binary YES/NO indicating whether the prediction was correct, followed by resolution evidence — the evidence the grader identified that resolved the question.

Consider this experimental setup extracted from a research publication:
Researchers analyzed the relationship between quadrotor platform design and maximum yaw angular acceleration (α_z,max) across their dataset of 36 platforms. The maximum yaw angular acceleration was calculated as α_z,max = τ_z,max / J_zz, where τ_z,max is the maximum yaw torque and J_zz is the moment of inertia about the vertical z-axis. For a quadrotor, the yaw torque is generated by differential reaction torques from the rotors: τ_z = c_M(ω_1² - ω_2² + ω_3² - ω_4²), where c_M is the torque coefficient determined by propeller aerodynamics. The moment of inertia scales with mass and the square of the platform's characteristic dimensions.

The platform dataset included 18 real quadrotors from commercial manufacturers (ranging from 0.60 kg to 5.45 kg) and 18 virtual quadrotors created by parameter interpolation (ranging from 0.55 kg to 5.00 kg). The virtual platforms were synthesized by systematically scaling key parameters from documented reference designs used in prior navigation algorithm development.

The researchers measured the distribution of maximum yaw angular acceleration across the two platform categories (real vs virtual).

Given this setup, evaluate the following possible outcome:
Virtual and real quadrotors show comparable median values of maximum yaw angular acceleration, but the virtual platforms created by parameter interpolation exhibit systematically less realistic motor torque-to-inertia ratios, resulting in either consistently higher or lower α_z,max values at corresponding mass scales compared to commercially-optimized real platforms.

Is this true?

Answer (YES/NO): NO